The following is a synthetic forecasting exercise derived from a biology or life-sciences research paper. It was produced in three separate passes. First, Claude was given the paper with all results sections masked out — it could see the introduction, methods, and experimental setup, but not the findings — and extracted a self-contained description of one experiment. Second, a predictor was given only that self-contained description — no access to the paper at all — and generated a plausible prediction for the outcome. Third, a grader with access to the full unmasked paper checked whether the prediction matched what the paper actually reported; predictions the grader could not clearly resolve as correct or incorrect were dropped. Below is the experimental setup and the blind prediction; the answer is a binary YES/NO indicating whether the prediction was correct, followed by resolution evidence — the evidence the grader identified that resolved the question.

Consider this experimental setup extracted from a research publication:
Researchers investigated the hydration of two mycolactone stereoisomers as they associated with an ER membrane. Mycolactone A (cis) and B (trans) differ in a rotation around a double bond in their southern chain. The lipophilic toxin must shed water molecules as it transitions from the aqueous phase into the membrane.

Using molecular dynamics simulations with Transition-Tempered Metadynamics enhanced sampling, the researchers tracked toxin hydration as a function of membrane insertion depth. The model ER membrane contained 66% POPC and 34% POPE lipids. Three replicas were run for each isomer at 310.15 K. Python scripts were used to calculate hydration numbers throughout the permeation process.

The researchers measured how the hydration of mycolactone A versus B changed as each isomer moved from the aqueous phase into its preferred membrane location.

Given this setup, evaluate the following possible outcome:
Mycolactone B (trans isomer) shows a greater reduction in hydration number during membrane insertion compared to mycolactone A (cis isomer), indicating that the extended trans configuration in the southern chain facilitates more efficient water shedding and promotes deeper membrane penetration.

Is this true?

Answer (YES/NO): NO